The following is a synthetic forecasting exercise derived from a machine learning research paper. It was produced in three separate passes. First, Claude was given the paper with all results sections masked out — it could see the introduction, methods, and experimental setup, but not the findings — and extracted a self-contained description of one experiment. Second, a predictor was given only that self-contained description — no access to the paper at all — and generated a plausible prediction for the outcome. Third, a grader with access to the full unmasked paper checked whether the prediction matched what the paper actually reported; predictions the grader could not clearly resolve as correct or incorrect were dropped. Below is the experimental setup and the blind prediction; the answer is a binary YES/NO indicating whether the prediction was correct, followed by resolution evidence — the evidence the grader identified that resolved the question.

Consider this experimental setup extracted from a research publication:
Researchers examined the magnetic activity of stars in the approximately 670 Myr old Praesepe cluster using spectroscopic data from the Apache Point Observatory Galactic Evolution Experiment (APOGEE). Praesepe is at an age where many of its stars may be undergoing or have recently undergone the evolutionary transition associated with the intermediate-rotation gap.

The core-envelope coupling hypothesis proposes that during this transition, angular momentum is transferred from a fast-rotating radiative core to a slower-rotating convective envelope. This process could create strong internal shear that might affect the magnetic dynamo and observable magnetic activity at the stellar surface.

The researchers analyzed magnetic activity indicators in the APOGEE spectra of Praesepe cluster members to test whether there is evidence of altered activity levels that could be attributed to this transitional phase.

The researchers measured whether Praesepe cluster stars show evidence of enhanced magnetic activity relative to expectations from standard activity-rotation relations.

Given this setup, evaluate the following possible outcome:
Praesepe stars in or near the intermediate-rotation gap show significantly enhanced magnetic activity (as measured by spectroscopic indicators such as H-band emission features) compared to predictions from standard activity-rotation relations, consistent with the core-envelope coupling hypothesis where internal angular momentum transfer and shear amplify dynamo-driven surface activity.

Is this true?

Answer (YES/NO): YES